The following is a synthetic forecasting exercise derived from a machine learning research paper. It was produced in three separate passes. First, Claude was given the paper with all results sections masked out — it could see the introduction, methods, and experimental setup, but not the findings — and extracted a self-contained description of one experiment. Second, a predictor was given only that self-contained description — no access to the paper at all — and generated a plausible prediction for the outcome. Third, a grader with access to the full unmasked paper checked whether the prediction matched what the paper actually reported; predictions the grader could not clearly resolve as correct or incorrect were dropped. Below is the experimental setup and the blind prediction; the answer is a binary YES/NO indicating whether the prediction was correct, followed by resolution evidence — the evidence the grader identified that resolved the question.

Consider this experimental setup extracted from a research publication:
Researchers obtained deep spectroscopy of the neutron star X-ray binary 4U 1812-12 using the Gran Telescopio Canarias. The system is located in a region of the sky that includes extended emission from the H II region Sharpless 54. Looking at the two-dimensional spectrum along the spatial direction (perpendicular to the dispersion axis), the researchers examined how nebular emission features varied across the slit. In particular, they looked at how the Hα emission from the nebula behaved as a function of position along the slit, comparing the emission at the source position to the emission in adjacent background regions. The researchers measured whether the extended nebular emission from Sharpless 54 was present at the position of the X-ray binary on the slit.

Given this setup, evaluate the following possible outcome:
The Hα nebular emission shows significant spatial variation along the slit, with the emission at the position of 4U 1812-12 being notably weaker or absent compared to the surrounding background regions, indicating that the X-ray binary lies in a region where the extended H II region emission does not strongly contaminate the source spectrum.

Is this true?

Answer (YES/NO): NO